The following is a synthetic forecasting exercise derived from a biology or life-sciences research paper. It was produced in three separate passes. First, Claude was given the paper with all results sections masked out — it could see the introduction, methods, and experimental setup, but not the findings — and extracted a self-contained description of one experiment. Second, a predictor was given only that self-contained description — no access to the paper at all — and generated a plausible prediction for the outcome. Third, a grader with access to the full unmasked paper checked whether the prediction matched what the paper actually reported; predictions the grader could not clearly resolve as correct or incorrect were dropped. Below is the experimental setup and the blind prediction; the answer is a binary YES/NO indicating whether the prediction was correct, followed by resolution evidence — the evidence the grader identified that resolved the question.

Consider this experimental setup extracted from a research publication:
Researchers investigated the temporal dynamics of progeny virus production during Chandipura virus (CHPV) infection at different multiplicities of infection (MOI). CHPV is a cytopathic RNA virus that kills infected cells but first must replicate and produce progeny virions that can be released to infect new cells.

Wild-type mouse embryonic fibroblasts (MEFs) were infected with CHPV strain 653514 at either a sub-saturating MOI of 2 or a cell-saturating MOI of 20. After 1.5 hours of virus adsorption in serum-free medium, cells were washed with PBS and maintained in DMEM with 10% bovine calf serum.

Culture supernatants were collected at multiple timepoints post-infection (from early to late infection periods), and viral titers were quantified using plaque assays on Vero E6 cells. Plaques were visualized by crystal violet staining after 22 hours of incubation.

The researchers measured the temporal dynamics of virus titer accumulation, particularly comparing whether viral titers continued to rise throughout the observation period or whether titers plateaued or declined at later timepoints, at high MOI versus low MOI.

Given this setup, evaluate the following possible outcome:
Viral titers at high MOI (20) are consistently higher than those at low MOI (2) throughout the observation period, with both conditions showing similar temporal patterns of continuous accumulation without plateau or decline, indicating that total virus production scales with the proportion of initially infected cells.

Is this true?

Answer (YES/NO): NO